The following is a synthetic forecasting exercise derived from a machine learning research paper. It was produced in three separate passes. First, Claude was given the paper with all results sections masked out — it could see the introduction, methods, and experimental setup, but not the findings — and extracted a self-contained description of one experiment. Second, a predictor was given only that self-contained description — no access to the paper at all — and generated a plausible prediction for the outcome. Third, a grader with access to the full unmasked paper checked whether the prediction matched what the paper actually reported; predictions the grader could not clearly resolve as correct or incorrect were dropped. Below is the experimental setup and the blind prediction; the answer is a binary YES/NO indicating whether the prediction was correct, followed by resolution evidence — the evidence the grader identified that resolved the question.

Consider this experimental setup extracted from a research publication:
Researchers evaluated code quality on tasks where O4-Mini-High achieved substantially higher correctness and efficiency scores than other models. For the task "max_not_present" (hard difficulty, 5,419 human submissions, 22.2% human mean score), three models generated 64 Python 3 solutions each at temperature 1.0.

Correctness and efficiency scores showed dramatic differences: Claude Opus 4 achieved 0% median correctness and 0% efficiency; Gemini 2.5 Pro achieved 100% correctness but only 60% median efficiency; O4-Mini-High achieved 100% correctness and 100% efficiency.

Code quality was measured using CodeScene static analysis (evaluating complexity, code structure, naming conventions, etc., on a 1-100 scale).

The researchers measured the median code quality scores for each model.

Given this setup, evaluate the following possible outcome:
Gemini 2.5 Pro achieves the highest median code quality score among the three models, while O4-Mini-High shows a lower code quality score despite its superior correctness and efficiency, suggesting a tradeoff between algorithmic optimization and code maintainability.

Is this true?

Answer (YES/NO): NO